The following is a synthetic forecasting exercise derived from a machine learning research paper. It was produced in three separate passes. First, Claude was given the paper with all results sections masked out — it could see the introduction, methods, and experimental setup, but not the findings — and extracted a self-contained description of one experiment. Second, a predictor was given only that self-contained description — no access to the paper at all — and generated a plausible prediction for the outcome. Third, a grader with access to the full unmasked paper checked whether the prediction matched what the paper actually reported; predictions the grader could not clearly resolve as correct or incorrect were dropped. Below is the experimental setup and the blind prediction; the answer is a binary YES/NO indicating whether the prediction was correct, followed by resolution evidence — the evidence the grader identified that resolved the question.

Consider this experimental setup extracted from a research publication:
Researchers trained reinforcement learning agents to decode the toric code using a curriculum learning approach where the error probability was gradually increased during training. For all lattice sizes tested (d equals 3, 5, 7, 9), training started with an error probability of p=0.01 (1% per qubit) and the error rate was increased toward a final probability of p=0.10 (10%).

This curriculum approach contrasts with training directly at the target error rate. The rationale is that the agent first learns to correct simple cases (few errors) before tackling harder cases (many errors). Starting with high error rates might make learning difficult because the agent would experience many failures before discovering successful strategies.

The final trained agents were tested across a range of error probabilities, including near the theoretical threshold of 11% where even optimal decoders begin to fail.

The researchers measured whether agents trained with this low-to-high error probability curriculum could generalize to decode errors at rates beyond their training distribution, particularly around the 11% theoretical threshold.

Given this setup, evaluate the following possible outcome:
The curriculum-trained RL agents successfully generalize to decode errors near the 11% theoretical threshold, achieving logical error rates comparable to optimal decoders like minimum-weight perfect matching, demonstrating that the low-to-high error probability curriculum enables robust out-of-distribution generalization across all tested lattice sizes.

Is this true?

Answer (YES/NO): YES